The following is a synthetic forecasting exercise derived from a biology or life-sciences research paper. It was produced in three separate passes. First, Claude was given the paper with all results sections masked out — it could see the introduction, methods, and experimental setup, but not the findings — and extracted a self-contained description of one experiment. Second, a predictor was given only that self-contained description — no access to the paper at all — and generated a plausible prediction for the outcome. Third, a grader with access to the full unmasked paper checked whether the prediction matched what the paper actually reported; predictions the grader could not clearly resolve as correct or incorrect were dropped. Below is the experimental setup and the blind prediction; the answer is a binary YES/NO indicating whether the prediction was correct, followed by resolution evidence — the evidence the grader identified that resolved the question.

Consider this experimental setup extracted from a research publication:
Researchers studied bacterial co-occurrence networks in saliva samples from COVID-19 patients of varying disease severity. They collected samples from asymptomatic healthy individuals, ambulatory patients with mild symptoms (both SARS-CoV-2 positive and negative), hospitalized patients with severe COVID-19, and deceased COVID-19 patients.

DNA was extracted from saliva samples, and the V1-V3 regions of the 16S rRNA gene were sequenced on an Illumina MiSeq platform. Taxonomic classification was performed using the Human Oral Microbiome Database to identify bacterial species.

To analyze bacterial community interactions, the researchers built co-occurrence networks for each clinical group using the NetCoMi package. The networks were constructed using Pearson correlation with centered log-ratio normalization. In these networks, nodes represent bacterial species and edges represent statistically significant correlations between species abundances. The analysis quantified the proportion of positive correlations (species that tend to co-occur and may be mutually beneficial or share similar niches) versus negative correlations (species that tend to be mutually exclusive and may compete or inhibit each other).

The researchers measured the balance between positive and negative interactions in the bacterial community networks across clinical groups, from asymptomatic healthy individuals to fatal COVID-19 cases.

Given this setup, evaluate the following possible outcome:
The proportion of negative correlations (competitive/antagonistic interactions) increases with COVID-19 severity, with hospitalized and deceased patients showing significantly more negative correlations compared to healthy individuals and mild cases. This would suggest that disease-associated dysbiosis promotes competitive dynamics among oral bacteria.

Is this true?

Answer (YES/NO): NO